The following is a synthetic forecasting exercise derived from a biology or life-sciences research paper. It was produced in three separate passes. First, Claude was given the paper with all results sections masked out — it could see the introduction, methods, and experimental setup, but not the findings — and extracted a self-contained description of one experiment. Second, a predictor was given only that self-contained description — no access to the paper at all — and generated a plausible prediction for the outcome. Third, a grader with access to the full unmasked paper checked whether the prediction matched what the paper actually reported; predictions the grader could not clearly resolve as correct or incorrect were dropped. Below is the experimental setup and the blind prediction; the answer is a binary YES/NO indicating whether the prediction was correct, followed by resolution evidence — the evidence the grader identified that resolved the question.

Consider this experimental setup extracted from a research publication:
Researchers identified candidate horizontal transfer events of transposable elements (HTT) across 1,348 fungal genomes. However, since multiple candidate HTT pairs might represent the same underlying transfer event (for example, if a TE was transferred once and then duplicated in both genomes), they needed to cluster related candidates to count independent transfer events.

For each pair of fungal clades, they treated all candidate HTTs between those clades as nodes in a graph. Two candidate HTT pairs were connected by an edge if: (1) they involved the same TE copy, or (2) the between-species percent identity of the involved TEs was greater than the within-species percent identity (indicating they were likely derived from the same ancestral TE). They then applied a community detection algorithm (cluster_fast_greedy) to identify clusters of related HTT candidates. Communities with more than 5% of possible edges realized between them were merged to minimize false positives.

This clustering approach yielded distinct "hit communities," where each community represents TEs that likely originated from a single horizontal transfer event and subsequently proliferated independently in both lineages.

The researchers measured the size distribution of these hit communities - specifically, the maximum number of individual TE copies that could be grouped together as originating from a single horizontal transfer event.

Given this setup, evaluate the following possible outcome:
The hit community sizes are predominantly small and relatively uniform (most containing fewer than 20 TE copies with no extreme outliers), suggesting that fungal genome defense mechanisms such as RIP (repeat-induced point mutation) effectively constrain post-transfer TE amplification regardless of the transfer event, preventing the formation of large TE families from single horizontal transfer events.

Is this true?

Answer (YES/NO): NO